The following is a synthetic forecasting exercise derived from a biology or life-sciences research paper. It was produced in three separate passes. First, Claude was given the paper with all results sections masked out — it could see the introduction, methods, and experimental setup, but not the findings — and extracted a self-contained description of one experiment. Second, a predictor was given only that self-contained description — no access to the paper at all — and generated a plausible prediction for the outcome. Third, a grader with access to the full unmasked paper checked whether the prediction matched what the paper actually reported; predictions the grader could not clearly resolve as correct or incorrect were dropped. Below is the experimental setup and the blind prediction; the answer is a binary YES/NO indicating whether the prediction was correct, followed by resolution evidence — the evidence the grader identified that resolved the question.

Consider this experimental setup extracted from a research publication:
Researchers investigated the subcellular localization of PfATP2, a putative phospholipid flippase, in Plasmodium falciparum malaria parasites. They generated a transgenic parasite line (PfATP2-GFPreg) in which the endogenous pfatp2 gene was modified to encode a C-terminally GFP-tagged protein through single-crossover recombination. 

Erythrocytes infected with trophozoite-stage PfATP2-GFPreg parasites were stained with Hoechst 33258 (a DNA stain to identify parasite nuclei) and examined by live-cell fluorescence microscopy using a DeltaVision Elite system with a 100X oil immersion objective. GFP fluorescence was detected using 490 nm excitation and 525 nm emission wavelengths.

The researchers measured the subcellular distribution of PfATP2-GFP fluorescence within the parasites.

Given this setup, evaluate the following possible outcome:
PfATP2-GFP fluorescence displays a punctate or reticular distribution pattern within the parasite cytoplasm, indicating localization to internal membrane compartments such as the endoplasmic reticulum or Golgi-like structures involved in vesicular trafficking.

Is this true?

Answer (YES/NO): NO